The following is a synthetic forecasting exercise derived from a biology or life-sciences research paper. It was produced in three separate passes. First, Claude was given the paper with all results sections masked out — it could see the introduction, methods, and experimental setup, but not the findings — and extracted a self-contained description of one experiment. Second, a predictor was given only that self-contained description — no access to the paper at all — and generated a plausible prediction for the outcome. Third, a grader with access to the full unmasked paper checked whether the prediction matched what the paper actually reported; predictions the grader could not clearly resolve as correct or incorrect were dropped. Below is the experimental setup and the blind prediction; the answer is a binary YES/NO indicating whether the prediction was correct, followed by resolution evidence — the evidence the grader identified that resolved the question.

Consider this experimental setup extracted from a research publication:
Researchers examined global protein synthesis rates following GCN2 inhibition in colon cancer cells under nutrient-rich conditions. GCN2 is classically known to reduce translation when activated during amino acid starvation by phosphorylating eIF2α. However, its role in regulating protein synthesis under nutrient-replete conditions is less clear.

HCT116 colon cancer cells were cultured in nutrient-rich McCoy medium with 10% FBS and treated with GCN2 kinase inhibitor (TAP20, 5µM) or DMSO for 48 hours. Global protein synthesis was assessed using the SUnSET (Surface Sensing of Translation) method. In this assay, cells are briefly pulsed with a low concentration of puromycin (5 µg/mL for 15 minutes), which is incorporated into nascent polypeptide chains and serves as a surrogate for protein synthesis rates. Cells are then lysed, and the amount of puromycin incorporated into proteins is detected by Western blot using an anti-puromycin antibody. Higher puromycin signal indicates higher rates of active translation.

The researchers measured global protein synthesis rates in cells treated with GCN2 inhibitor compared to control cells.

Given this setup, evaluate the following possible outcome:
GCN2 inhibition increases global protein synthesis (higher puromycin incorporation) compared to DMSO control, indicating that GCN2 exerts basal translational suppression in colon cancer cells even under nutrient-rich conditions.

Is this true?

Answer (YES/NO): NO